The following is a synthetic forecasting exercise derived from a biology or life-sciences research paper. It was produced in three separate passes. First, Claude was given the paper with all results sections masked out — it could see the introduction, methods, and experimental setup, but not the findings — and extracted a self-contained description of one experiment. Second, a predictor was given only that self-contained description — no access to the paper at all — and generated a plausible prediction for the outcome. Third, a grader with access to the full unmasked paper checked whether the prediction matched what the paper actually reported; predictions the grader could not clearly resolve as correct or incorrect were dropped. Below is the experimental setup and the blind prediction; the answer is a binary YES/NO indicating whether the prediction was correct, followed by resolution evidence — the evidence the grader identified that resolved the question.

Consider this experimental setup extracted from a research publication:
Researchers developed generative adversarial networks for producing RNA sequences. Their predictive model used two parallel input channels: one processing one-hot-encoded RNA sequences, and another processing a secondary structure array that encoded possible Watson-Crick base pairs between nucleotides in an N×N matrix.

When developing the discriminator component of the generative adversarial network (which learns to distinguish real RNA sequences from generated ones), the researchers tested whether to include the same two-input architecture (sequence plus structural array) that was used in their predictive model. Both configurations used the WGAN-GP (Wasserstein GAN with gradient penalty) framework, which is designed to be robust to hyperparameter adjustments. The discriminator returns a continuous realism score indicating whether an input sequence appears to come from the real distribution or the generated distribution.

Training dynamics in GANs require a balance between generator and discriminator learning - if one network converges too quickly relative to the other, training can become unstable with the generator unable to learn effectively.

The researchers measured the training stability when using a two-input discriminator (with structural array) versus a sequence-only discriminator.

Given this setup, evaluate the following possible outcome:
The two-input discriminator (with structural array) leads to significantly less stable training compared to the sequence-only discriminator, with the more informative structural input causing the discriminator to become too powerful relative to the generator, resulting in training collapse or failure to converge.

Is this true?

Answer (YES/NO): YES